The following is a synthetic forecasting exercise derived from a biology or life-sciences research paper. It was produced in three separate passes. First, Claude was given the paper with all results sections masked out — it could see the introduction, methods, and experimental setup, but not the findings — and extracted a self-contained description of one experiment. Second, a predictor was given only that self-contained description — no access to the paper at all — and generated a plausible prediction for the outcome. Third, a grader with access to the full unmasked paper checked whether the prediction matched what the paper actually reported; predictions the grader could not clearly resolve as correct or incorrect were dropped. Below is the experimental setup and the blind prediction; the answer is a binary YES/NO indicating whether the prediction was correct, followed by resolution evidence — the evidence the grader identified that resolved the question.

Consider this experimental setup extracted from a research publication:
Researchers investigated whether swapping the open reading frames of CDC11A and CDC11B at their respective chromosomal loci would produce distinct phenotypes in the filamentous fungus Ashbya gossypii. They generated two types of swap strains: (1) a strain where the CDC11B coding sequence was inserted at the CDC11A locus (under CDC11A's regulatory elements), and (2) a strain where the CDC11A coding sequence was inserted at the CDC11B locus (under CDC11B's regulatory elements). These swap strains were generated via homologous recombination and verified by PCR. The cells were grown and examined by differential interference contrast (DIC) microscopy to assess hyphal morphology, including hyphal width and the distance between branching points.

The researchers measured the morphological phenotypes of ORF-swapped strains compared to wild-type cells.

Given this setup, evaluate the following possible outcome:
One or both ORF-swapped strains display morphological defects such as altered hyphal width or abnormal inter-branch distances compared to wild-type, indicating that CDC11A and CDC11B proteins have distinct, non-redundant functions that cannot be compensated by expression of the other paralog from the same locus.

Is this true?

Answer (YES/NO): YES